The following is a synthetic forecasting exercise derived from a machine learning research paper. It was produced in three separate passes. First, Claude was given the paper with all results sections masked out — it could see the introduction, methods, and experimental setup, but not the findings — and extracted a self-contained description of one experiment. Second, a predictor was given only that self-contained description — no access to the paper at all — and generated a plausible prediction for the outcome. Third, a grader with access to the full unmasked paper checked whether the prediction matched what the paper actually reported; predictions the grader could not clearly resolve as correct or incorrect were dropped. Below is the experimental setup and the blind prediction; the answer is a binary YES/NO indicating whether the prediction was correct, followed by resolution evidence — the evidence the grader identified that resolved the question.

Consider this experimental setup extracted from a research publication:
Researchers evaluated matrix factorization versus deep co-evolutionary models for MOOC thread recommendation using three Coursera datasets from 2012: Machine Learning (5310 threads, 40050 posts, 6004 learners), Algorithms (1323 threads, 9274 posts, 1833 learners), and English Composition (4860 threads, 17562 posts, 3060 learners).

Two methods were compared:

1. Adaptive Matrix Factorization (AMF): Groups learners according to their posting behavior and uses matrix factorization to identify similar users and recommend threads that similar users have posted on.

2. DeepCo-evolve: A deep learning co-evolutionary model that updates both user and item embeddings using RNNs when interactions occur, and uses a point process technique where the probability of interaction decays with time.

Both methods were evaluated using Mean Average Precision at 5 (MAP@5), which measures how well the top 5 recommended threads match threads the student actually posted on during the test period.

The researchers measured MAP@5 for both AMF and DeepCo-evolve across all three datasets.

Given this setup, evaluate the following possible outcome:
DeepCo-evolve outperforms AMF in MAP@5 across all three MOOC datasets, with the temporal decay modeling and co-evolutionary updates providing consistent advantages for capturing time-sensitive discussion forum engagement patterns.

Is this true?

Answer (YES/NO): NO